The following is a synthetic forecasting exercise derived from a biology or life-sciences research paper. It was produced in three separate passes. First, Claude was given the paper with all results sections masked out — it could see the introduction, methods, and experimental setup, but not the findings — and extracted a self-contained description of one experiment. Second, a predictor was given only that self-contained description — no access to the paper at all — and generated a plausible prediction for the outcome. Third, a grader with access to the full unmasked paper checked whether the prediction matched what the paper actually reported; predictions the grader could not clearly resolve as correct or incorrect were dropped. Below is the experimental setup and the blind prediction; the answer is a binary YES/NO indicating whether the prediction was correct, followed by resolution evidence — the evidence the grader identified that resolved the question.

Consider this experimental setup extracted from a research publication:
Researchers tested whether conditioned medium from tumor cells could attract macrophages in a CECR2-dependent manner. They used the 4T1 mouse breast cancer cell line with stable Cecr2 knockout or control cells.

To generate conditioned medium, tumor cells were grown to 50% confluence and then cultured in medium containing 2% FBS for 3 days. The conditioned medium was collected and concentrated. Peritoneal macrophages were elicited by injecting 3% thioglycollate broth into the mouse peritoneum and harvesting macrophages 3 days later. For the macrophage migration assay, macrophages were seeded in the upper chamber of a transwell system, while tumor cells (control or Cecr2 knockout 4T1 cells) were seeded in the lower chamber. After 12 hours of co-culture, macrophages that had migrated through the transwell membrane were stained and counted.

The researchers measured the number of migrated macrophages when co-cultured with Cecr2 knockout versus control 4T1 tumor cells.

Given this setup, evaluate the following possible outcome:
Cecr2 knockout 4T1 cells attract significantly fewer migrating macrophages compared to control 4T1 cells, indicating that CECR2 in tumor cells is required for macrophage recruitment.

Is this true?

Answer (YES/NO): YES